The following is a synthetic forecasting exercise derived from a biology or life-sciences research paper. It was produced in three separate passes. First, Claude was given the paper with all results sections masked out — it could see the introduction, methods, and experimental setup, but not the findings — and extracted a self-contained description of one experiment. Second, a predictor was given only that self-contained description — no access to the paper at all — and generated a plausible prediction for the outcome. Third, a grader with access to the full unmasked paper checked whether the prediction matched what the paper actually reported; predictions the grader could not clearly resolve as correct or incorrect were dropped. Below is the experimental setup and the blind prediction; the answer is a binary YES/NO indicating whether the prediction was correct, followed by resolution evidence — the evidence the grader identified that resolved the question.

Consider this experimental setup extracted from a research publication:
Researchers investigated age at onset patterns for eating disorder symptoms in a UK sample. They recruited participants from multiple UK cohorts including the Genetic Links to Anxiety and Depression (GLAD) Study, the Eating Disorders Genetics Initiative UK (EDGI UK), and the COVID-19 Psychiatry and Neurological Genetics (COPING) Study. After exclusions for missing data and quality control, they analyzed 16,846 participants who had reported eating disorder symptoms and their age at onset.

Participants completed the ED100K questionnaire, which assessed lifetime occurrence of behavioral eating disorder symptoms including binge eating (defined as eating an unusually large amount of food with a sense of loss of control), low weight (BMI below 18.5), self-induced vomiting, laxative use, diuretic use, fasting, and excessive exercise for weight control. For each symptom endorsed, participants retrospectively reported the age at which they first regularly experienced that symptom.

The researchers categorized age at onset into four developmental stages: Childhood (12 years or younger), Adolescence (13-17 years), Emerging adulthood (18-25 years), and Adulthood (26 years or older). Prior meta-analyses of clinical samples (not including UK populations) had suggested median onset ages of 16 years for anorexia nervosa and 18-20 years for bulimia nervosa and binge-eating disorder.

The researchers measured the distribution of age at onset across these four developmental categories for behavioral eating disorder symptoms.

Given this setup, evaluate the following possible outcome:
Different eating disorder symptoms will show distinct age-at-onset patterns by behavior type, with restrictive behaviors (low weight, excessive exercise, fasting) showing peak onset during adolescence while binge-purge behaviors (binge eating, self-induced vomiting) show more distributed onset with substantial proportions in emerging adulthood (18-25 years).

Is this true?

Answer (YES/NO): NO